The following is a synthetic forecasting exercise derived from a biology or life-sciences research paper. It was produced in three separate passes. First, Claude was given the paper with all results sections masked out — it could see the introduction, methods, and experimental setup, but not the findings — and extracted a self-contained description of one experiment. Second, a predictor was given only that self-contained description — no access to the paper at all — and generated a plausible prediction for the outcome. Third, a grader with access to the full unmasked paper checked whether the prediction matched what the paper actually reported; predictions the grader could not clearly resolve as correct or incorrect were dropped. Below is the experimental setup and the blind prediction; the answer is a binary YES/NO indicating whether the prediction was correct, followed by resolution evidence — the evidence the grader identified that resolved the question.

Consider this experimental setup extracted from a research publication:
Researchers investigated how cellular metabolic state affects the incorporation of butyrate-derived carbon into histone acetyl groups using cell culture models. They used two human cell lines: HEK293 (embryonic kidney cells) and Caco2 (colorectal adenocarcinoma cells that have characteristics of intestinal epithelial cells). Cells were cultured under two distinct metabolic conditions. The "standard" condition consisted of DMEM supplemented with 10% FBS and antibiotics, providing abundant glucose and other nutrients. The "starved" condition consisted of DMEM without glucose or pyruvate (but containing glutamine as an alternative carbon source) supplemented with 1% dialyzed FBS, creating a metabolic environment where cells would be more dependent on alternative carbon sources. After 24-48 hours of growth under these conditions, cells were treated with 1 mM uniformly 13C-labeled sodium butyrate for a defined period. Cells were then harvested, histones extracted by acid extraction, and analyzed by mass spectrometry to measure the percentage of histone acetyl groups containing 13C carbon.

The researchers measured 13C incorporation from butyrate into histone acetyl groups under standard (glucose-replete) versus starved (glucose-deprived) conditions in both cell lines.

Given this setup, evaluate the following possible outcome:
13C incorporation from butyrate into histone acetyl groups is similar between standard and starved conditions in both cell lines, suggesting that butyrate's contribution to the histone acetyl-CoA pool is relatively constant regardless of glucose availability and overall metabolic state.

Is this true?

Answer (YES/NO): NO